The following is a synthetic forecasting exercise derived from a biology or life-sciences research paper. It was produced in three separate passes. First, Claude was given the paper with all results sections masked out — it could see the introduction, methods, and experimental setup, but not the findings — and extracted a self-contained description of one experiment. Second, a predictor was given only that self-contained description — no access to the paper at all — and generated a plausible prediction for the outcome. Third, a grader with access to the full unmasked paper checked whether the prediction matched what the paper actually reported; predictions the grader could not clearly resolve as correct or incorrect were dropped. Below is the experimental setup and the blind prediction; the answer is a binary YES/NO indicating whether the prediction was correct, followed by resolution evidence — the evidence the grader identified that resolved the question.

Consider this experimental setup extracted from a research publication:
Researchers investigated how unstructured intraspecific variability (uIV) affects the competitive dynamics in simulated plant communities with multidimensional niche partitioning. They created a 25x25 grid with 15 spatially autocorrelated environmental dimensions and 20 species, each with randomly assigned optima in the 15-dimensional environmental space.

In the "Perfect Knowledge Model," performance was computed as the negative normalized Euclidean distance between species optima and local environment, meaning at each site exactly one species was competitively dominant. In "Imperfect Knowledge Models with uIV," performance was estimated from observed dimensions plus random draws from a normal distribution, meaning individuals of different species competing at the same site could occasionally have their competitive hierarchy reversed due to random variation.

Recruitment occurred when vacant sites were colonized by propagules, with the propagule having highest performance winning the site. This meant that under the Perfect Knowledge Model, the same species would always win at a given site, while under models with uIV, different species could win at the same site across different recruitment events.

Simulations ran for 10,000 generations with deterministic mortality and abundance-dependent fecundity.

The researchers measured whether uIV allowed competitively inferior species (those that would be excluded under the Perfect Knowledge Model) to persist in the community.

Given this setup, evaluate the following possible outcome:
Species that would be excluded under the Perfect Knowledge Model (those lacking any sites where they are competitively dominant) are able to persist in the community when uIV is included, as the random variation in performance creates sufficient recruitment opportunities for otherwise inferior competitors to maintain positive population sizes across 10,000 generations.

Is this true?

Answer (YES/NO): NO